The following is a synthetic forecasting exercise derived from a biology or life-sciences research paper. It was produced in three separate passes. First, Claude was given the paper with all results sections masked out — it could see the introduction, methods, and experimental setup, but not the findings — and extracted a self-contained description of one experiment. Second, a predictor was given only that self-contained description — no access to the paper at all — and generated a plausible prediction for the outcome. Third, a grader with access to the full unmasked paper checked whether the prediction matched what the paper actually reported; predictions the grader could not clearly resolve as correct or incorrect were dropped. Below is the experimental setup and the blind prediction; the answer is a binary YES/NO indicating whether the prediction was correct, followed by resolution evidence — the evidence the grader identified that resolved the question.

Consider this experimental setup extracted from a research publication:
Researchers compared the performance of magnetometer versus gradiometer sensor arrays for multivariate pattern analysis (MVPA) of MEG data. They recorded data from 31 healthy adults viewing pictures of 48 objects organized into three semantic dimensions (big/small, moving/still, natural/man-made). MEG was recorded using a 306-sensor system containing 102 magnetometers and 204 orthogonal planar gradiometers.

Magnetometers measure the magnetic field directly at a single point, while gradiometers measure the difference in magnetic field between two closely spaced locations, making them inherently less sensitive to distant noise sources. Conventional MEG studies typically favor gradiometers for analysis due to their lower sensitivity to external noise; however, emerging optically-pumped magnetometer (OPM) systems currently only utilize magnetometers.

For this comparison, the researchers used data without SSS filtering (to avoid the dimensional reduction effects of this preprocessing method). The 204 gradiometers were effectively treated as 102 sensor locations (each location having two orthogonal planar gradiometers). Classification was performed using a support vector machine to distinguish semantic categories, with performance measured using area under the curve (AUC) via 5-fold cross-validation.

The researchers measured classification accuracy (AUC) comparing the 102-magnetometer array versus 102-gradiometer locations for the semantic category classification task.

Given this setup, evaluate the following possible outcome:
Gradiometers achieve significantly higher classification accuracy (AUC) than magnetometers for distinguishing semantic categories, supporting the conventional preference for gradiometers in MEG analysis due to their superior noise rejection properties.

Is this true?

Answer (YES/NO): NO